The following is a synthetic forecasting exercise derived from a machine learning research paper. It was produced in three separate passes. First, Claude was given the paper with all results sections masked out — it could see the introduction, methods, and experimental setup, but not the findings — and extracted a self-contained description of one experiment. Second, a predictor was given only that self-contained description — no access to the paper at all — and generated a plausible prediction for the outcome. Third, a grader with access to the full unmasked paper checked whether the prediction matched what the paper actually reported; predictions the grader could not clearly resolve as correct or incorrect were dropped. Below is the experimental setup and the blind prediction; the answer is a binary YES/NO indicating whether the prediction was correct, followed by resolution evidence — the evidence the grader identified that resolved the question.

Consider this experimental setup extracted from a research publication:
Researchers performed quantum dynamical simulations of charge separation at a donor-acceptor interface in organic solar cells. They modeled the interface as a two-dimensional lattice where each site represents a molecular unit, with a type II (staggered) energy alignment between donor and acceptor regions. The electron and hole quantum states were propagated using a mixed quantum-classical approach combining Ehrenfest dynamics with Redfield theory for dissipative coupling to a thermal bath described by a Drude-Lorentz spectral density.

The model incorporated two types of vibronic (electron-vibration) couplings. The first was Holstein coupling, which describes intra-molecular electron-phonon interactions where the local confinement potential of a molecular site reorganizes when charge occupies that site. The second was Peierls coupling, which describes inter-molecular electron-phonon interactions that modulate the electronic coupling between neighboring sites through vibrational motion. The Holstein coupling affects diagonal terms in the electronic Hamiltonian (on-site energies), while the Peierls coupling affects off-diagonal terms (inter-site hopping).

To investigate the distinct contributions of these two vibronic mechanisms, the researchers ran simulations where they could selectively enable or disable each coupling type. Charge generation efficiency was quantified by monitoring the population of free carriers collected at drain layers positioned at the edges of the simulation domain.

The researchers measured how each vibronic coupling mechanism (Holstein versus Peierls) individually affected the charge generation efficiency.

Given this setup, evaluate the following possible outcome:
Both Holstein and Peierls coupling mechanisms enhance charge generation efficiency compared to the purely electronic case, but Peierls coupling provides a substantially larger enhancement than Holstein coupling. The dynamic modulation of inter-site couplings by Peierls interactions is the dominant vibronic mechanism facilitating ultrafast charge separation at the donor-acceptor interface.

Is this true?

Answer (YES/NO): NO